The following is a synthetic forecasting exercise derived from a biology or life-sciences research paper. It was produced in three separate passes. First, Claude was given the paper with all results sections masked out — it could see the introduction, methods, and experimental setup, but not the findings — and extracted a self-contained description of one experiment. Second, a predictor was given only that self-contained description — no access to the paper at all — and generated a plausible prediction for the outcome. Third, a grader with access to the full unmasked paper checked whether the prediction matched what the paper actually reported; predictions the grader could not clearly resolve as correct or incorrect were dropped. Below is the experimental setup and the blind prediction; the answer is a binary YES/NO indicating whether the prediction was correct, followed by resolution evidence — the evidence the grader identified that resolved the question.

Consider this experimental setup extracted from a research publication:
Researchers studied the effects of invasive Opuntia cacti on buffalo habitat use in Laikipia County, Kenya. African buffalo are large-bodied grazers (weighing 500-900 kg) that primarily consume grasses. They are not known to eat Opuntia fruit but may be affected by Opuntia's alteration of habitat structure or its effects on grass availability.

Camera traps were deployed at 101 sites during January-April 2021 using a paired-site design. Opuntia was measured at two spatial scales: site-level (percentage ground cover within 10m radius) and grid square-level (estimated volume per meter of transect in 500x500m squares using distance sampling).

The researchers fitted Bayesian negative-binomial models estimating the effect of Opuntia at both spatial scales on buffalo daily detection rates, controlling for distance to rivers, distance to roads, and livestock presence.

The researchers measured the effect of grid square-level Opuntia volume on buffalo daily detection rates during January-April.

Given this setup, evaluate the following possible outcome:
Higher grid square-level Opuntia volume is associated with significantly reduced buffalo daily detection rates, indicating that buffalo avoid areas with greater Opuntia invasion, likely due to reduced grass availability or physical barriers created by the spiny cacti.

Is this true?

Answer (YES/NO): NO